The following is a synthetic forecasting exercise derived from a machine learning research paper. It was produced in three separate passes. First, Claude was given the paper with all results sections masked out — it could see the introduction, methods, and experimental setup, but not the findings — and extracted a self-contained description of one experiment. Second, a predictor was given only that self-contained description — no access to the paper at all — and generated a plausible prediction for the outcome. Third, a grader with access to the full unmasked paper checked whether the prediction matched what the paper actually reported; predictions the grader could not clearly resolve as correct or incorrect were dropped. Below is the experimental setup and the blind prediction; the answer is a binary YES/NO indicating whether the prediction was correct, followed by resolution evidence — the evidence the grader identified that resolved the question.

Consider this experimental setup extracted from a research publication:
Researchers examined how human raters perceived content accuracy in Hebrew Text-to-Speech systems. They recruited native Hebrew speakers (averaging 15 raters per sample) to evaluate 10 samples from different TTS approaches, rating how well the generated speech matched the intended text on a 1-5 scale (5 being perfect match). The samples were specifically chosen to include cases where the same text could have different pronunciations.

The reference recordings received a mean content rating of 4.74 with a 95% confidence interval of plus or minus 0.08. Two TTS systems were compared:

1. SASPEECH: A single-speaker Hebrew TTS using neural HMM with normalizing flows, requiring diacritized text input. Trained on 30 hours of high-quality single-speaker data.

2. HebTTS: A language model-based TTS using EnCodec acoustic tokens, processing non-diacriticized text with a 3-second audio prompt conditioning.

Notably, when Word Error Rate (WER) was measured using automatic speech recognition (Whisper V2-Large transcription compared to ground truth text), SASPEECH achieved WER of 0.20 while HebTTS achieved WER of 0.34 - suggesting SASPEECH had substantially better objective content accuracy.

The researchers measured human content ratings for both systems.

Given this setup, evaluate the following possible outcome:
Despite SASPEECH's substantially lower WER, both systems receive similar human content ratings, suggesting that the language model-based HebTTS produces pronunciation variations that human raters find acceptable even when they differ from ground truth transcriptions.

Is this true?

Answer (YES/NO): YES